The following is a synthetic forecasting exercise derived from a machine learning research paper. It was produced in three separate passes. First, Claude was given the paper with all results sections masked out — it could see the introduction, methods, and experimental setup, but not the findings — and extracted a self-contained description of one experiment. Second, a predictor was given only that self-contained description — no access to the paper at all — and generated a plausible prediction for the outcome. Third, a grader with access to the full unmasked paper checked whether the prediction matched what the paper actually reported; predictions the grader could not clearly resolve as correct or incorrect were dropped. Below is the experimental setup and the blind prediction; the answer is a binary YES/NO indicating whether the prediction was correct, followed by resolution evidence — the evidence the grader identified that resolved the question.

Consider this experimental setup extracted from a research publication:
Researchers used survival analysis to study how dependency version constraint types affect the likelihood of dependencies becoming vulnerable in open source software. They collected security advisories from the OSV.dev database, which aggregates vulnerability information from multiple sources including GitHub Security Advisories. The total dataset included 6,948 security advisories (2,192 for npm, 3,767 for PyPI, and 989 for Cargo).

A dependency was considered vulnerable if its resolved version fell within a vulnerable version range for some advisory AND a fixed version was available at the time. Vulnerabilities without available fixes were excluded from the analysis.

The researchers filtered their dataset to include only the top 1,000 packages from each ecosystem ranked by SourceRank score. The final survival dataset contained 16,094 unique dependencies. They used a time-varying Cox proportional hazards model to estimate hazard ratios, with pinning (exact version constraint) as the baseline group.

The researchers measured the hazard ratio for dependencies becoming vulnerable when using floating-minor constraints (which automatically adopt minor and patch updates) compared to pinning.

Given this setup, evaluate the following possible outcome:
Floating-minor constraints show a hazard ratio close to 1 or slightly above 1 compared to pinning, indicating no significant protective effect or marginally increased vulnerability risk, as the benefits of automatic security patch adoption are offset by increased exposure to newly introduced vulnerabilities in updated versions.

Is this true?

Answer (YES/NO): NO